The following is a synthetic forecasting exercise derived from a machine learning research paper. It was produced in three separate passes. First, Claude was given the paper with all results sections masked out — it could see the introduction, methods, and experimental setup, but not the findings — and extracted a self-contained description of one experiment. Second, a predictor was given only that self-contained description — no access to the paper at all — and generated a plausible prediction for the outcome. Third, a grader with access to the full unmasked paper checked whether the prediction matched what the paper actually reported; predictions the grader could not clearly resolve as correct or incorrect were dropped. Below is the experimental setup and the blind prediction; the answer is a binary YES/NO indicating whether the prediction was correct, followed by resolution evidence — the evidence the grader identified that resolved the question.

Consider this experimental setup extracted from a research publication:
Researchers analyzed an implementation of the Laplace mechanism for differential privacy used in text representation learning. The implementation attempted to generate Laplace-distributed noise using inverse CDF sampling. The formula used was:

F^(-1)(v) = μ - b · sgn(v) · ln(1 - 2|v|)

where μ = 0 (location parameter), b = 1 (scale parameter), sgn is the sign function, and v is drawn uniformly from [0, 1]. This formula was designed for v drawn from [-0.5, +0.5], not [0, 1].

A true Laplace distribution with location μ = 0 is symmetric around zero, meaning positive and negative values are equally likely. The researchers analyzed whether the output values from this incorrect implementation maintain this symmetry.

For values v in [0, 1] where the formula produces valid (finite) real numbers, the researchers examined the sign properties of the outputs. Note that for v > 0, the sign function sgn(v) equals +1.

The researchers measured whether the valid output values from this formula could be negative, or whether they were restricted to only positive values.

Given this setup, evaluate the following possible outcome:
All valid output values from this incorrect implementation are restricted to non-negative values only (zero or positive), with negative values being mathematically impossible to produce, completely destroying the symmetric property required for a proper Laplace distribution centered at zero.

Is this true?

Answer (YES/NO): YES